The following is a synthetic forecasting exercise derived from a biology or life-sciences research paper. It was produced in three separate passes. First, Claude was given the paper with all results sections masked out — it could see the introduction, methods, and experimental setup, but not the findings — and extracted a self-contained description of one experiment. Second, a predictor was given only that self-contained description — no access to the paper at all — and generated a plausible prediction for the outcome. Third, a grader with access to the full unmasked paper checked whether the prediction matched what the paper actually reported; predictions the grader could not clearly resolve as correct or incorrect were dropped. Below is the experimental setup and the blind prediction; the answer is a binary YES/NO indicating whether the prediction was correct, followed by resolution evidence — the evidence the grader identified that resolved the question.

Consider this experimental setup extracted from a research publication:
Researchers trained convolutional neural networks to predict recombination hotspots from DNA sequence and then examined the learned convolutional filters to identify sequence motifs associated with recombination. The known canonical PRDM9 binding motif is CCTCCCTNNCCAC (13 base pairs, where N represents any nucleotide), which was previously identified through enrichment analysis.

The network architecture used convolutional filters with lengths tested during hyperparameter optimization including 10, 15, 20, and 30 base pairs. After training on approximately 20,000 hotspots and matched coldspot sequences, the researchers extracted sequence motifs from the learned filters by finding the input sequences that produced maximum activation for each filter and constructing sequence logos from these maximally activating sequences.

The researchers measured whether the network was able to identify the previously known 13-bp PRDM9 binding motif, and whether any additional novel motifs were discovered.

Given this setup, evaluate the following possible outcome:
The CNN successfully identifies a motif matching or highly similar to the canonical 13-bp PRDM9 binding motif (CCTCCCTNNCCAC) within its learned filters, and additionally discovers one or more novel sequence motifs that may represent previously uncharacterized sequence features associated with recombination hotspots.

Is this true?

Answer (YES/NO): YES